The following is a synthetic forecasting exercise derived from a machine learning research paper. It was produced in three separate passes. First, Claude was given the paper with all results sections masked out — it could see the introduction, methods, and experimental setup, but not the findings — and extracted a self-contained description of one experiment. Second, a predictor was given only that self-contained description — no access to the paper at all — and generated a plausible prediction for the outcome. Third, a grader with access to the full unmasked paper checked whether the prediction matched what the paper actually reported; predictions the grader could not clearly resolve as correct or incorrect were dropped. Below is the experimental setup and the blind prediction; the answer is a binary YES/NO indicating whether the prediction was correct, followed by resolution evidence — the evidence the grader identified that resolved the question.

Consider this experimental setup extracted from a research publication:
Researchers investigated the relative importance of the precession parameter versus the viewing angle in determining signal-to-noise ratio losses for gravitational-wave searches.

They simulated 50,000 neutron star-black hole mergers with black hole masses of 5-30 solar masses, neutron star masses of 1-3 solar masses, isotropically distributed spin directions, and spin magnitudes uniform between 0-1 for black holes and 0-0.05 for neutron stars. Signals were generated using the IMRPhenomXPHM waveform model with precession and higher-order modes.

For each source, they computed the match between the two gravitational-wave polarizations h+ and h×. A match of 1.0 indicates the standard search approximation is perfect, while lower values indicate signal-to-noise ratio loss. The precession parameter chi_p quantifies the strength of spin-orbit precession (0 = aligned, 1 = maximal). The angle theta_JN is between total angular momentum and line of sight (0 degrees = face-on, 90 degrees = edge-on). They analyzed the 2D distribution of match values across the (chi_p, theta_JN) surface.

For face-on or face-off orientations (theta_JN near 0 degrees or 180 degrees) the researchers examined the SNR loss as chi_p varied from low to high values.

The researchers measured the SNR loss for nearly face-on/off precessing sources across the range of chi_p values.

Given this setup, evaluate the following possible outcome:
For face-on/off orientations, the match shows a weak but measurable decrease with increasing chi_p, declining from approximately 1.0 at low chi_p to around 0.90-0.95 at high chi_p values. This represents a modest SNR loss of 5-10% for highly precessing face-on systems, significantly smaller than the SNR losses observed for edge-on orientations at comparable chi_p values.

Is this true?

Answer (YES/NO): NO